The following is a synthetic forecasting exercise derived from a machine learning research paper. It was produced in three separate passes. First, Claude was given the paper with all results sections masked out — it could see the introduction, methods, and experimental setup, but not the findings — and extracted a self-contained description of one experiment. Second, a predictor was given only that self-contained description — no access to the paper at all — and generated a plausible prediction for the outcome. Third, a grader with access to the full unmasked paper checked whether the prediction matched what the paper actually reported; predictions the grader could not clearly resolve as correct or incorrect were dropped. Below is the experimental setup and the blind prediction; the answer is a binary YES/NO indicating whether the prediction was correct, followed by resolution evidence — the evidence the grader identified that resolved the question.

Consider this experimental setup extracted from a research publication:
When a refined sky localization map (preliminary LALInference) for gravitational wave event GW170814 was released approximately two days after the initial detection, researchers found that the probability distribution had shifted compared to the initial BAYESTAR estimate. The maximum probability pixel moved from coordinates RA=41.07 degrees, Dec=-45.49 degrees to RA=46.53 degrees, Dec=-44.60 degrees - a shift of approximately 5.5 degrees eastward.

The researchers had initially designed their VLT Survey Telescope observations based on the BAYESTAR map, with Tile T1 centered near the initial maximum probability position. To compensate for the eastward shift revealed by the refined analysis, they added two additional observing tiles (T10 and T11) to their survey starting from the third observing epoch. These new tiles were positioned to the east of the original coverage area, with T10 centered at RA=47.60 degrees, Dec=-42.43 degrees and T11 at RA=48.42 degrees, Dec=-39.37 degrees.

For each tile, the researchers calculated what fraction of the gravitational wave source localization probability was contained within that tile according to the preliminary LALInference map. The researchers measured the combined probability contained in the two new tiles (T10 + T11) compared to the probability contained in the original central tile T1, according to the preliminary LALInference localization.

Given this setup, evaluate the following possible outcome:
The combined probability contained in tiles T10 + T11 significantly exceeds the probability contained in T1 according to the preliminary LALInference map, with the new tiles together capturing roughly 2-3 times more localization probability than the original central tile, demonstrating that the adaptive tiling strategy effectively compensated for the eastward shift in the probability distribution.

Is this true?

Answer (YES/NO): NO